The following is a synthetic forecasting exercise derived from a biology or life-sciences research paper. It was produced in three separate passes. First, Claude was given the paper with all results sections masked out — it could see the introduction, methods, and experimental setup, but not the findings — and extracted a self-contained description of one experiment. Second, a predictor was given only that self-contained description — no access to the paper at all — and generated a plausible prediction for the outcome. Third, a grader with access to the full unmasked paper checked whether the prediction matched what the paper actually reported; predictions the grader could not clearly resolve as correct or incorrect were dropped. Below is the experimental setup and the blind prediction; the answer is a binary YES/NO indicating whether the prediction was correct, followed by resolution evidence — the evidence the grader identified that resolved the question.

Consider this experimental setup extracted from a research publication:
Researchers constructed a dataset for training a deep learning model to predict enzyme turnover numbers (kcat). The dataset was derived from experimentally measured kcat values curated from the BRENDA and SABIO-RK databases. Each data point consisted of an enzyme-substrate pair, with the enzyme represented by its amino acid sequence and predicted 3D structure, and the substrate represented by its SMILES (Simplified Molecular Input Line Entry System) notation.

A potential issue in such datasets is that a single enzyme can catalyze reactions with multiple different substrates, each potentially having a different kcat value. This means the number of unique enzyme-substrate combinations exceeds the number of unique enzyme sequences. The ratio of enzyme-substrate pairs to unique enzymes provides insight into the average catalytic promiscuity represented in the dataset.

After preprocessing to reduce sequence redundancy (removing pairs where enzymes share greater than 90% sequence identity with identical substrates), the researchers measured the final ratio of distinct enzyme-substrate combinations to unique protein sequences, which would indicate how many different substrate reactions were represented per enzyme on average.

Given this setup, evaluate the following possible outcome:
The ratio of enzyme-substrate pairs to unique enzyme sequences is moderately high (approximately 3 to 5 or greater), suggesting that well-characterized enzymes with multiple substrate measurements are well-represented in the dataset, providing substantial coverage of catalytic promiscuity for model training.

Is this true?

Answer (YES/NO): NO